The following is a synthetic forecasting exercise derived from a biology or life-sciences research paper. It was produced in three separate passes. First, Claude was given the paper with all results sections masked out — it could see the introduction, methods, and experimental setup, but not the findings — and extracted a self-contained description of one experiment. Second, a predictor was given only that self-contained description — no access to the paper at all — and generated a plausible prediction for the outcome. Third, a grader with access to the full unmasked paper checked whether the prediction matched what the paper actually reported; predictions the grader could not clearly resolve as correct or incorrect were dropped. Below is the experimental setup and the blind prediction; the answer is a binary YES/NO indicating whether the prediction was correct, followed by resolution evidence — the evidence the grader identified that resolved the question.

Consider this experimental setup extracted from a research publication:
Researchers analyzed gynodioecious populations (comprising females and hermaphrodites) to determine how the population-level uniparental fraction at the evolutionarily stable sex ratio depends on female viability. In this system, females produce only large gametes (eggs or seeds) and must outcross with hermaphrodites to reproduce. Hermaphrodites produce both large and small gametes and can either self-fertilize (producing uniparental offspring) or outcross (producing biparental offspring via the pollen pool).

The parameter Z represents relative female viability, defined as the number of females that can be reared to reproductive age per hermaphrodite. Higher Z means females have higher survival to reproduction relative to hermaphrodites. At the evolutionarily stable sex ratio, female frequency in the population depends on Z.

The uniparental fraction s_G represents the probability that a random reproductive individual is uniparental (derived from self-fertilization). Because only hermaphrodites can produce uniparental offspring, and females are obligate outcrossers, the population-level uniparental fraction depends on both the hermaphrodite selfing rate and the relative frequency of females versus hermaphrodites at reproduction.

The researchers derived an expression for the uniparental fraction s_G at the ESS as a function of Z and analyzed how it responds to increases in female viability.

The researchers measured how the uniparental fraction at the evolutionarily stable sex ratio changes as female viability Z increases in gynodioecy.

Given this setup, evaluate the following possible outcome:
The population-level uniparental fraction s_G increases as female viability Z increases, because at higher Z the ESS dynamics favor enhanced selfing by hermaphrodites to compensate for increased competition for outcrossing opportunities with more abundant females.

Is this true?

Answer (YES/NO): NO